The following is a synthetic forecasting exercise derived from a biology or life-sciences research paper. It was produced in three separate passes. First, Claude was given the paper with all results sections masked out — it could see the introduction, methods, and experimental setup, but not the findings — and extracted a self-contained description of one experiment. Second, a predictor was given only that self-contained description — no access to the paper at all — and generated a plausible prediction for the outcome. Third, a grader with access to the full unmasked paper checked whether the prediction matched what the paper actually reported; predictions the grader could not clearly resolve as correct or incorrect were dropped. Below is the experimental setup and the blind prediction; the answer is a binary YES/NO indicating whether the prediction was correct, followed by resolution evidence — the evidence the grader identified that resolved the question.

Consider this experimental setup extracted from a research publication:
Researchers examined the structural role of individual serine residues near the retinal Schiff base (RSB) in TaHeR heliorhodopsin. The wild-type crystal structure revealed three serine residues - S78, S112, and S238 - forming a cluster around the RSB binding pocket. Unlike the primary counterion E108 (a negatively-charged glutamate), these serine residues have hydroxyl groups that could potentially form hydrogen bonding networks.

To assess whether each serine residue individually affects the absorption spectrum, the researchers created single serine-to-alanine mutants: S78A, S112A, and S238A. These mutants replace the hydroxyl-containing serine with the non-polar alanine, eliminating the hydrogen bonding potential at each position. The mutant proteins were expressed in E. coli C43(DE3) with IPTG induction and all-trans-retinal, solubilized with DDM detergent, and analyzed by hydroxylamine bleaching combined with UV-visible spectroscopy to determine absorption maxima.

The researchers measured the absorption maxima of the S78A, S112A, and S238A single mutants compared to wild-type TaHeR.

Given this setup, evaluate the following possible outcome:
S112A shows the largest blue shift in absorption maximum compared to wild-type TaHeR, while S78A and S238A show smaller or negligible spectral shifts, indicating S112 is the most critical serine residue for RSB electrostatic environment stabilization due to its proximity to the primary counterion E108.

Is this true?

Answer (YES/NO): NO